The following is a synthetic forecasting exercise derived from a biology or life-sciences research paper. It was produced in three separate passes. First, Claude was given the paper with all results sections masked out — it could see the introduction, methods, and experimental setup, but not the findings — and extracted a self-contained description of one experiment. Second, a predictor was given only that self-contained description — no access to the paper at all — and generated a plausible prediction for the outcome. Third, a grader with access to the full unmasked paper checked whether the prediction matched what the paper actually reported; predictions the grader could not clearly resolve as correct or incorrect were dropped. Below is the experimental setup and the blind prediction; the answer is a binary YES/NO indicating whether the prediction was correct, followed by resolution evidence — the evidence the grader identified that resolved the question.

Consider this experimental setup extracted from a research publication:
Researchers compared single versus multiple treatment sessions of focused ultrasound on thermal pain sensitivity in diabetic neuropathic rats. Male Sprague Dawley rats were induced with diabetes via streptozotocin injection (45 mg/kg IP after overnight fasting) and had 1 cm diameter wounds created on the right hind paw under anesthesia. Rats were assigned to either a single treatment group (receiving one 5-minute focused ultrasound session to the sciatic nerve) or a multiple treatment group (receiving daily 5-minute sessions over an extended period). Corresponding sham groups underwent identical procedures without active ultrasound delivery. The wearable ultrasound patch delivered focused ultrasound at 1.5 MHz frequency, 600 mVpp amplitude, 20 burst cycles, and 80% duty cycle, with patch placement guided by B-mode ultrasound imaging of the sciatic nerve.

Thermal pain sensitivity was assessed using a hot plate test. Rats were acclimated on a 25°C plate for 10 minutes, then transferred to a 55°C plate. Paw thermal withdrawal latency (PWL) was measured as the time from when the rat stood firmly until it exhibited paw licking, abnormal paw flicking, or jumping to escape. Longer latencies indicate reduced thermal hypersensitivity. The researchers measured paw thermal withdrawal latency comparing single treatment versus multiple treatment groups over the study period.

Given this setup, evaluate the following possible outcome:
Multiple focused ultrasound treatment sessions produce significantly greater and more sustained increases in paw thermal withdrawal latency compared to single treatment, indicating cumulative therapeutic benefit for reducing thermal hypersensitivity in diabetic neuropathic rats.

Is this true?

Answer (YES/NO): YES